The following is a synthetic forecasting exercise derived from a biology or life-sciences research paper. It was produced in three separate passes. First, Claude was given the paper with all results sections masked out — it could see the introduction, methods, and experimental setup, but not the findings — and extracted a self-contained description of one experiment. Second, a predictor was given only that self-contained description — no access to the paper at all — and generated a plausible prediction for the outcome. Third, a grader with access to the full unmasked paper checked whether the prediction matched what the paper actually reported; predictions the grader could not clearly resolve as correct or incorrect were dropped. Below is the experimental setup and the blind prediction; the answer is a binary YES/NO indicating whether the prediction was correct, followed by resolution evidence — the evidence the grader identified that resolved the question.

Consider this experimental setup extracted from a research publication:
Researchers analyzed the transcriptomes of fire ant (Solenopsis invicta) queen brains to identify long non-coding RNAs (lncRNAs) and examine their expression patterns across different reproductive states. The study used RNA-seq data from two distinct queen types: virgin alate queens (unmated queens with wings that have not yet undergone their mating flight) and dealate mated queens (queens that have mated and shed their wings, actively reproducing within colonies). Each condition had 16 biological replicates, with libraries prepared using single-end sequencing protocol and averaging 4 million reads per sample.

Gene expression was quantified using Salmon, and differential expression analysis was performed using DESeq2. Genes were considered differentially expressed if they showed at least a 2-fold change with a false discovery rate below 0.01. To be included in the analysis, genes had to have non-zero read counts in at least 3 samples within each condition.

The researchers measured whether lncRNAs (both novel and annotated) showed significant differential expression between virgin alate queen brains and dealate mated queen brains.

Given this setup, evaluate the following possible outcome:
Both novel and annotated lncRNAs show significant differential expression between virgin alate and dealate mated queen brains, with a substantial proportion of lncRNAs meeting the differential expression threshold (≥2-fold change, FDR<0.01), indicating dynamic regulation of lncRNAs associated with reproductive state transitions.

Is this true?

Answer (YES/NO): NO